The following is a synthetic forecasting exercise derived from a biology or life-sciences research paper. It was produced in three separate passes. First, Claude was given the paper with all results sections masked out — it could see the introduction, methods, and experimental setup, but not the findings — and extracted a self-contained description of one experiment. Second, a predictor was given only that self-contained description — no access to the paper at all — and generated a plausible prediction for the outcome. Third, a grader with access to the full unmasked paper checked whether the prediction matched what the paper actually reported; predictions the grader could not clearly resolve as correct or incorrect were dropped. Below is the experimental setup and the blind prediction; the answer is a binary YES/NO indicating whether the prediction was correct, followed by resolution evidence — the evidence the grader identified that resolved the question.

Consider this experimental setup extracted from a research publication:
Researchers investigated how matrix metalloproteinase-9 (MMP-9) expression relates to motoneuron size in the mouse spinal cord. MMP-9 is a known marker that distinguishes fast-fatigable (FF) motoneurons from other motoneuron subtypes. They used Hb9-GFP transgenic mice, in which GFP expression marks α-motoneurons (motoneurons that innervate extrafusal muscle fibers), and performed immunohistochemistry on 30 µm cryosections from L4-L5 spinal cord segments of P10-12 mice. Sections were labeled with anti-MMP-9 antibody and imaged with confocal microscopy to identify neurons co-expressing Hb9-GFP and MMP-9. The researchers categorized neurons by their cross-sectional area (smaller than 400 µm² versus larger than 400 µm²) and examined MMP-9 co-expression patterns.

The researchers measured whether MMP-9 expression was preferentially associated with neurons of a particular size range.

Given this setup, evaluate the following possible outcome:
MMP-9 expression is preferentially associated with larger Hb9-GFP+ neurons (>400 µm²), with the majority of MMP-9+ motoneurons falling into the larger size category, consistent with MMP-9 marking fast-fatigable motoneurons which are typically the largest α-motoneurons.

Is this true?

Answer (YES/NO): YES